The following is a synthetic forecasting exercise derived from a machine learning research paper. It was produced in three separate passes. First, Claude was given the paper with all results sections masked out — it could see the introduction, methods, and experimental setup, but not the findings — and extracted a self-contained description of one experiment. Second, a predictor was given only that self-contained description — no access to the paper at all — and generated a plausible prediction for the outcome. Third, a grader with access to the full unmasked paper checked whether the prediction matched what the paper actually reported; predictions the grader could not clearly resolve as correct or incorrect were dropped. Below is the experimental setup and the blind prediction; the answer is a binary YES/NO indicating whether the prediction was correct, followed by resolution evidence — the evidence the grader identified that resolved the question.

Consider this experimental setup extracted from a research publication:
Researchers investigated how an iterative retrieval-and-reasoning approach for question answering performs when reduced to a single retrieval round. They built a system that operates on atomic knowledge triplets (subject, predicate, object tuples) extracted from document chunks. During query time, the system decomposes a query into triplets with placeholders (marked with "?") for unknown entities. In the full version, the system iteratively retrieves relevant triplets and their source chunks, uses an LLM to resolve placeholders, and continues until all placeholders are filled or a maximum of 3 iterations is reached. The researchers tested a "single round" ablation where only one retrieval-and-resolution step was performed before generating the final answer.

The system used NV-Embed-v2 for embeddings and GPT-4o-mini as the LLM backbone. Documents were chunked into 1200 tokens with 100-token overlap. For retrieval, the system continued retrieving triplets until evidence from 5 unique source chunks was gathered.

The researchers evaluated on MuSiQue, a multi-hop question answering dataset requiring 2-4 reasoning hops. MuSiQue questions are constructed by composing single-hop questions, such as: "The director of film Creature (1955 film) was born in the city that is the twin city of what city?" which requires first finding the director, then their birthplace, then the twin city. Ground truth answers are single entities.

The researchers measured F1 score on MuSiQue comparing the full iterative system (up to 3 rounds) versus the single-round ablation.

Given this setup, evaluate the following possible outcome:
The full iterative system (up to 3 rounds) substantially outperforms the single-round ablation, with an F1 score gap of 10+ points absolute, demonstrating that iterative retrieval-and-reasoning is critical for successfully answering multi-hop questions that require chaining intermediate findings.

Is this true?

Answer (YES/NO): YES